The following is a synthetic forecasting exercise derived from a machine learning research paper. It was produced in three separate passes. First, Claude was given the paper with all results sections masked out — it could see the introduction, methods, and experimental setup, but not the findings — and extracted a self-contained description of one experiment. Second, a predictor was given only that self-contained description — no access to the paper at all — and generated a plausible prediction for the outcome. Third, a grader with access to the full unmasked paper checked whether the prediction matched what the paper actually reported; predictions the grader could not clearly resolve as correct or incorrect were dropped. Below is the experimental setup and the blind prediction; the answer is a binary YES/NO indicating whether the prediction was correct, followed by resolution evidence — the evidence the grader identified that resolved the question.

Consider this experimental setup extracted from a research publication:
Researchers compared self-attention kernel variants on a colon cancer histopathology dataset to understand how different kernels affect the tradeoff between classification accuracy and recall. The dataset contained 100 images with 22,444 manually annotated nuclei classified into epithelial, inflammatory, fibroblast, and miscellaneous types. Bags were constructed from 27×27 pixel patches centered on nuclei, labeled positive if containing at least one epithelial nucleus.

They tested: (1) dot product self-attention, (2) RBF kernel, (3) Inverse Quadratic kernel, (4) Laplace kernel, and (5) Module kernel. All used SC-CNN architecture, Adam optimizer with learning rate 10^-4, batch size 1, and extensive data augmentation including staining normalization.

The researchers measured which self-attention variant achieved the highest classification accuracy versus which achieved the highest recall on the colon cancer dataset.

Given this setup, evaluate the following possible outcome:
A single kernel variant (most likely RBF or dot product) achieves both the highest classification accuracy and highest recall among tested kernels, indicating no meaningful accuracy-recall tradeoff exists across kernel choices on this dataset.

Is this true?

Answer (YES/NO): YES